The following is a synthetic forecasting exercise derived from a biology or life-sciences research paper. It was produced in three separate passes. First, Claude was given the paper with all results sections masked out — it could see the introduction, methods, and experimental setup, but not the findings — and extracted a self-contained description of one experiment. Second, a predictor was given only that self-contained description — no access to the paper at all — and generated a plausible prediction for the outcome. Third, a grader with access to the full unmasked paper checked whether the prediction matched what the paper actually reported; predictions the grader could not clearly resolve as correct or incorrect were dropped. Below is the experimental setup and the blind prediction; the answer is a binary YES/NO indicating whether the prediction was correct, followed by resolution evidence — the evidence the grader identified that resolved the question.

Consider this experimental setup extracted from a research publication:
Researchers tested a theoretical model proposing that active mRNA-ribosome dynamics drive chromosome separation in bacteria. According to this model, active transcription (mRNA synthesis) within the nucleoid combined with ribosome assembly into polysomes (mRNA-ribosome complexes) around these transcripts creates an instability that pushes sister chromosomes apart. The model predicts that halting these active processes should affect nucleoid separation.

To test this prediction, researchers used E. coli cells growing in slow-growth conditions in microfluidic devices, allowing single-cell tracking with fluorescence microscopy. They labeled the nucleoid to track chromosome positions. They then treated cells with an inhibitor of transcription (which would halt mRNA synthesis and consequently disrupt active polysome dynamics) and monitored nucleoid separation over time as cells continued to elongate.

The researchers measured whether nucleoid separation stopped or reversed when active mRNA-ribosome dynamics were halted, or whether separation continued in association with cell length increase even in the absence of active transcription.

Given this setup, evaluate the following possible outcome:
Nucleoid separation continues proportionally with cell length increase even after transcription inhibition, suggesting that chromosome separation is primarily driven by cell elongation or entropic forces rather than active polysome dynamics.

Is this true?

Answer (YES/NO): YES